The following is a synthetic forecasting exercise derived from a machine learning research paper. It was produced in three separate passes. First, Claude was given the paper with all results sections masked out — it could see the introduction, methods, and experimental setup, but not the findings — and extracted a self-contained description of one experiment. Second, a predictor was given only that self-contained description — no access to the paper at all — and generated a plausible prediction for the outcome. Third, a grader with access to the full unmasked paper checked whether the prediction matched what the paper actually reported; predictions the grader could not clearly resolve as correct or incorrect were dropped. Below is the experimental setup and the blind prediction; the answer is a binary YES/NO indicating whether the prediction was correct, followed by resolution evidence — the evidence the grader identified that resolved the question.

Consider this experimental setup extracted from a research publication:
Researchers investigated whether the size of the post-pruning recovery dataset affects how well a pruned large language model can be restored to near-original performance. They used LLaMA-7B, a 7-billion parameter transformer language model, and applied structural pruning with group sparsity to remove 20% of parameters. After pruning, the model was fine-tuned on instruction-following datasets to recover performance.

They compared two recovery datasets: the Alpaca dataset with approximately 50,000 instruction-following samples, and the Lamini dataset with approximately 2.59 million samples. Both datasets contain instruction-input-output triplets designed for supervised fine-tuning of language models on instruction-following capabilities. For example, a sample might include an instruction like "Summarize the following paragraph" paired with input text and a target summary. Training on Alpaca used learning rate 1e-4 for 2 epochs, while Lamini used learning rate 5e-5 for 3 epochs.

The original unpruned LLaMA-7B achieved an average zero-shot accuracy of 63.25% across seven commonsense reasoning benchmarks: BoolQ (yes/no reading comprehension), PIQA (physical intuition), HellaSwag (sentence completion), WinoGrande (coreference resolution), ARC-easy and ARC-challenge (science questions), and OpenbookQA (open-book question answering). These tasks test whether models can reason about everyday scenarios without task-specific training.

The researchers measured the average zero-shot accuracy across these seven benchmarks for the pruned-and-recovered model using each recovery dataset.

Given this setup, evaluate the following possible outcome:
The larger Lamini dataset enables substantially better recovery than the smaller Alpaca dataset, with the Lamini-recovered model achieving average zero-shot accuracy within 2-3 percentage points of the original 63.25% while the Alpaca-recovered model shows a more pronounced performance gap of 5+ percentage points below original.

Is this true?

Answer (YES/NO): NO